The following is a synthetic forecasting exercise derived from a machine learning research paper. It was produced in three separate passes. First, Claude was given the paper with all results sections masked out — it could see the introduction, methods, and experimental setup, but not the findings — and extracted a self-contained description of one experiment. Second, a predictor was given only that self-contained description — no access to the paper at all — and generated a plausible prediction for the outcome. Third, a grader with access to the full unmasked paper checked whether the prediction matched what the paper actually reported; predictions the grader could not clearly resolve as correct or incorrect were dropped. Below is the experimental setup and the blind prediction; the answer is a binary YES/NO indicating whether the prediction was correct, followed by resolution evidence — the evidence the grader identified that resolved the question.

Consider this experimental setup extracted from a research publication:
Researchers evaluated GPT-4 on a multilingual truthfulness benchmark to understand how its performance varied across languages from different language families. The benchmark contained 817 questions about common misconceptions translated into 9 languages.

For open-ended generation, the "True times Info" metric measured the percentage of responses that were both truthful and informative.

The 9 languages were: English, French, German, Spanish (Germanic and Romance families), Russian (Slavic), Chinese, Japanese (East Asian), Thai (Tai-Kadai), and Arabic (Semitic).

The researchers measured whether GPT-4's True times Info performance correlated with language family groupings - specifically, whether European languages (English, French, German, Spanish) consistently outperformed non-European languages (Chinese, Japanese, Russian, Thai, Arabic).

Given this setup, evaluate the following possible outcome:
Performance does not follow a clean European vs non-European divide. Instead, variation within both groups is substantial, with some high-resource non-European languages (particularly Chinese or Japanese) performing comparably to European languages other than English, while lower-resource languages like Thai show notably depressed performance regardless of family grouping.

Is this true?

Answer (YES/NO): YES